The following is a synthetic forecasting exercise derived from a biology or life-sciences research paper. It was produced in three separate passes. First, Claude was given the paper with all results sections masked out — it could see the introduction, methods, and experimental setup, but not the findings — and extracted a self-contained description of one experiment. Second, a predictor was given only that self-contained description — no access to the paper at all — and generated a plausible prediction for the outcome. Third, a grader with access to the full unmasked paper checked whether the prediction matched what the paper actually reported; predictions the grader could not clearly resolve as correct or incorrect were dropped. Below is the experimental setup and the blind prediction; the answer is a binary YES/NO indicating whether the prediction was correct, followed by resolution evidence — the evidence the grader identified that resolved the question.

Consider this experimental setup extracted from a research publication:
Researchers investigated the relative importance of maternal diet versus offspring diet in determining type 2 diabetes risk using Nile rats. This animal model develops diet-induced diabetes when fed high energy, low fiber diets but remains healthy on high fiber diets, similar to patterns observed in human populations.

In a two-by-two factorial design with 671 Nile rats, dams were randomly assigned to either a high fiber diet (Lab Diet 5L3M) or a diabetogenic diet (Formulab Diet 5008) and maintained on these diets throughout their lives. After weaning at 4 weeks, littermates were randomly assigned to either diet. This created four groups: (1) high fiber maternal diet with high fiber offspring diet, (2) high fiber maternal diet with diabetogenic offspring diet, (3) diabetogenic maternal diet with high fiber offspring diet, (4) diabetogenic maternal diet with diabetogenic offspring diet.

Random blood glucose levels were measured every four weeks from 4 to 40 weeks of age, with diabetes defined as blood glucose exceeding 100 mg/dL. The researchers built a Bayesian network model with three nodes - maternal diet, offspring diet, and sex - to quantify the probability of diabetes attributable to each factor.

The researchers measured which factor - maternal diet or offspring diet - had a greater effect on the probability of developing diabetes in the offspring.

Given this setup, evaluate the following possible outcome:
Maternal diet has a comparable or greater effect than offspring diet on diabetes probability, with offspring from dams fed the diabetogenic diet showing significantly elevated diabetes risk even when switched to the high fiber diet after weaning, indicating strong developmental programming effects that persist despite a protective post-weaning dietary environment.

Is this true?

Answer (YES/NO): NO